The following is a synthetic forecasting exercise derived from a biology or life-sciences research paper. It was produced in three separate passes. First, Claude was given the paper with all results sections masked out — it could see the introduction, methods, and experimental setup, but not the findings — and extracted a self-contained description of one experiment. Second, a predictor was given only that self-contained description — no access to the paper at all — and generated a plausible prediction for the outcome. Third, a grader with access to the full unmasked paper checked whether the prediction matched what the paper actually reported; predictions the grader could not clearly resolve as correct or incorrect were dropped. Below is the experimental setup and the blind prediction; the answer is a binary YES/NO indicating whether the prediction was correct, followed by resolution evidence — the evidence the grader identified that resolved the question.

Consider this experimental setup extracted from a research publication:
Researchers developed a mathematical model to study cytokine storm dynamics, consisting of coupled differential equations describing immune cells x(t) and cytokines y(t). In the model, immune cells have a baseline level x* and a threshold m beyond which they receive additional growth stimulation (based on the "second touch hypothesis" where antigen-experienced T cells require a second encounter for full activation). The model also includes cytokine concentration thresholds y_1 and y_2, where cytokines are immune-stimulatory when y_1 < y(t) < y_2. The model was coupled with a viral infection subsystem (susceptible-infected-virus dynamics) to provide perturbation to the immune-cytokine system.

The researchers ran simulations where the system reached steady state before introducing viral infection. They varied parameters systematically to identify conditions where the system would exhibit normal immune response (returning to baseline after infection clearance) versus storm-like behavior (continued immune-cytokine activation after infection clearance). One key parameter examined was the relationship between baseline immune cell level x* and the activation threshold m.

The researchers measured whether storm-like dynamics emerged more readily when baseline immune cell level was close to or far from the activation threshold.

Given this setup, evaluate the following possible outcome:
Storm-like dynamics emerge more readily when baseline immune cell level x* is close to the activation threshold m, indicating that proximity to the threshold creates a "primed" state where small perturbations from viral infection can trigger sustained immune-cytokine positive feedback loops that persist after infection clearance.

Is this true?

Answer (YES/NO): YES